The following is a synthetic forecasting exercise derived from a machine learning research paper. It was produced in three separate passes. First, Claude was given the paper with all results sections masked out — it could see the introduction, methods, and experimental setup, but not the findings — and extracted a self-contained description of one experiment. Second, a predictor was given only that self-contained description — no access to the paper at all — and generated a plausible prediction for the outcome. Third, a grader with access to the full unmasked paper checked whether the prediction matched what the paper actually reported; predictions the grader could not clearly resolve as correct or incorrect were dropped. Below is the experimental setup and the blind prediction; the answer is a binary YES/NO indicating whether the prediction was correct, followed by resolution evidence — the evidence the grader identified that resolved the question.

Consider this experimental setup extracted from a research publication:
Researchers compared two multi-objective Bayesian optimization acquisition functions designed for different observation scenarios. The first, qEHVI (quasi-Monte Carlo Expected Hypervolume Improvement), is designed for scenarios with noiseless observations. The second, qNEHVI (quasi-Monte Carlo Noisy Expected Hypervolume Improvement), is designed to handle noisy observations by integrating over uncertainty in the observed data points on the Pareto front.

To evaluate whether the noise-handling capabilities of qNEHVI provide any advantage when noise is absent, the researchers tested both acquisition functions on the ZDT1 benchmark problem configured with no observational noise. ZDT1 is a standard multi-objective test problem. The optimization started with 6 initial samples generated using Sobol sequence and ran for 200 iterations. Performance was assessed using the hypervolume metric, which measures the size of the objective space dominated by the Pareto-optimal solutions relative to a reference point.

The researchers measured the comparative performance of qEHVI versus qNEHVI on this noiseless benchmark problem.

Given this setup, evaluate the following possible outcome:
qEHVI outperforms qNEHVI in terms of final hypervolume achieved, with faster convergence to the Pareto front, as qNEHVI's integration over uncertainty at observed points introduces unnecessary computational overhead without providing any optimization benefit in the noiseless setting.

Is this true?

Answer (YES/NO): NO